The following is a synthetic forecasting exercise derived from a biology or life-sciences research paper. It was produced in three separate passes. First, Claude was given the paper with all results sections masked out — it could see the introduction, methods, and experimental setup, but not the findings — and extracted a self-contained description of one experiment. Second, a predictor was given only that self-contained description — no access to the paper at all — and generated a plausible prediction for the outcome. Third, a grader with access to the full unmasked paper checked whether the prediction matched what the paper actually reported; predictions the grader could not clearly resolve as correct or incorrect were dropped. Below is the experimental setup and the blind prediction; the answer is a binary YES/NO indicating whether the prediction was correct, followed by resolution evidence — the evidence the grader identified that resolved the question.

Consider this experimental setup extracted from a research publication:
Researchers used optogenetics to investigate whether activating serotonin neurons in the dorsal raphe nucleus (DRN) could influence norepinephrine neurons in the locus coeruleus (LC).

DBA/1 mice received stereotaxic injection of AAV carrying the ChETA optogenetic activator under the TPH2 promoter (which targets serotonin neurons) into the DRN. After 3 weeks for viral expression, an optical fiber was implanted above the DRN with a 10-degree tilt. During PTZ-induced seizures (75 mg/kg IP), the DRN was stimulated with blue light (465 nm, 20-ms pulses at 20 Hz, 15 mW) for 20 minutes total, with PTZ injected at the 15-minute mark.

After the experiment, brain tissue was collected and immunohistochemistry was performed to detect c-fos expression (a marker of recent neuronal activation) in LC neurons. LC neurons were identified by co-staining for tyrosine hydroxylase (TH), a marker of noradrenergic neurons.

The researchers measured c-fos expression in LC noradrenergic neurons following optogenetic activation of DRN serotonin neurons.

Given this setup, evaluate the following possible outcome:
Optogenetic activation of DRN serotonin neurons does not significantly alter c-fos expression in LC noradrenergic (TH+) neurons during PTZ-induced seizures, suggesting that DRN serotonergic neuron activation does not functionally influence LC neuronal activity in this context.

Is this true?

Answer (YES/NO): NO